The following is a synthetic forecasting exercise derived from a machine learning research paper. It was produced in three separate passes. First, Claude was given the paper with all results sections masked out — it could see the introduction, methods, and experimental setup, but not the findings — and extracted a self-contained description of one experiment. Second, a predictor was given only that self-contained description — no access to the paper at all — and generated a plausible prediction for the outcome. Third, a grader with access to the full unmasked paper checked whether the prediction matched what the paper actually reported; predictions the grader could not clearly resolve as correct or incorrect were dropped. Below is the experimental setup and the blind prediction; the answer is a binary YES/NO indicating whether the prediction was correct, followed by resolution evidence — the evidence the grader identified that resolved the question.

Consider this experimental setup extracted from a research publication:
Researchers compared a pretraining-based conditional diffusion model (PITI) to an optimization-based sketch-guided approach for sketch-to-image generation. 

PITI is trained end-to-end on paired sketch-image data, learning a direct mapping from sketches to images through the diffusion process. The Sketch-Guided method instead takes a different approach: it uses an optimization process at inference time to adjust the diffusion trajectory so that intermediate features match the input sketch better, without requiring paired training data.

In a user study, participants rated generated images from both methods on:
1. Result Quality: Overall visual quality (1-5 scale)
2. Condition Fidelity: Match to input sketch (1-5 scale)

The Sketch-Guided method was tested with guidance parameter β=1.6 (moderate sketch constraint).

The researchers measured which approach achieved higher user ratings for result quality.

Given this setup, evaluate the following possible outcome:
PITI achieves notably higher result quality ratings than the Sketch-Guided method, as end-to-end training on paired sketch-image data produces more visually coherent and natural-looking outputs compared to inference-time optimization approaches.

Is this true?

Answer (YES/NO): NO